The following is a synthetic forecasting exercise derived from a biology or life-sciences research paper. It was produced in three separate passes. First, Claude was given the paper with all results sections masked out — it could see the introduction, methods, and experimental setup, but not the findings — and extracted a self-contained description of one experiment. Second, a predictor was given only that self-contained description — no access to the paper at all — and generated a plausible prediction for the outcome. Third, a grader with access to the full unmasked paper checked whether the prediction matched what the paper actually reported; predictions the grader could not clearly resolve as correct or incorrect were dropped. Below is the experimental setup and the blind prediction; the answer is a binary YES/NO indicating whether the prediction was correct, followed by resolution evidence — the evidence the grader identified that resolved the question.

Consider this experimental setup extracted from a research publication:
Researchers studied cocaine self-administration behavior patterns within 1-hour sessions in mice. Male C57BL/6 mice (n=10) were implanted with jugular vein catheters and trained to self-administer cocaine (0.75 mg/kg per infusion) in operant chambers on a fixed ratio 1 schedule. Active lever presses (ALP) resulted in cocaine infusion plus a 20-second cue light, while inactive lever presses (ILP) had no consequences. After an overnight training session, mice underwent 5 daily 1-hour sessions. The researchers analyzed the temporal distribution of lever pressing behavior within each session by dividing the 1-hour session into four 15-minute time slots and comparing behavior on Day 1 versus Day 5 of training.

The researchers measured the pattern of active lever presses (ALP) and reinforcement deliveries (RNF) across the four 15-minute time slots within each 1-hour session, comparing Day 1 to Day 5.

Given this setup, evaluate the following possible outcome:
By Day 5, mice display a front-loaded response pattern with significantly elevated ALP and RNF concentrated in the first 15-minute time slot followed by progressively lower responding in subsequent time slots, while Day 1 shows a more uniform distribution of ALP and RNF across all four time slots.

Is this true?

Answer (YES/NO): NO